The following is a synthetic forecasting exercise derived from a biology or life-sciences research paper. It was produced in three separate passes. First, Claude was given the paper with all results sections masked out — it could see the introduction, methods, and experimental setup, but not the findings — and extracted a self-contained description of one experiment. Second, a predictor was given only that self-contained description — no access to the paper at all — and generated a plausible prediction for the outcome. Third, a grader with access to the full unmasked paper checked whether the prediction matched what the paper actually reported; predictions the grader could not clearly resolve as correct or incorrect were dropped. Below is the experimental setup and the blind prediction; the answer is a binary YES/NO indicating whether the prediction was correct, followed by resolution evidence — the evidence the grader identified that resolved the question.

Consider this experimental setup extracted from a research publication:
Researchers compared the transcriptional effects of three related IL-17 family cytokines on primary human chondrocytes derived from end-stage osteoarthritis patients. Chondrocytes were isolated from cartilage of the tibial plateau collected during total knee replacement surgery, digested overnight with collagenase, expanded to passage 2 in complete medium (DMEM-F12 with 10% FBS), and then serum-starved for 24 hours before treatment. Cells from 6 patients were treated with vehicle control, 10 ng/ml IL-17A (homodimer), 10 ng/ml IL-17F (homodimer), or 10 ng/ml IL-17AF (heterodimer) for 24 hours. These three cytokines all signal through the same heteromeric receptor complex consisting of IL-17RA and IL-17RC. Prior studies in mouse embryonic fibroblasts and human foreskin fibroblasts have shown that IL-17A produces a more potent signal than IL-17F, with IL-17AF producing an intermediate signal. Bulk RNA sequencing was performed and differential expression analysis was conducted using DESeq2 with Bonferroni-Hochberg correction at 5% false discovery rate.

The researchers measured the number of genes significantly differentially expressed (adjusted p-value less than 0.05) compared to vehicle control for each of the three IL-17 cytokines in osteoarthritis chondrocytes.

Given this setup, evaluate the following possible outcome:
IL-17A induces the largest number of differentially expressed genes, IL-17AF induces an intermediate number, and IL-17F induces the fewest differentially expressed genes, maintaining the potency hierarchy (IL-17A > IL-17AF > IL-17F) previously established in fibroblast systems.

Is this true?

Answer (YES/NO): YES